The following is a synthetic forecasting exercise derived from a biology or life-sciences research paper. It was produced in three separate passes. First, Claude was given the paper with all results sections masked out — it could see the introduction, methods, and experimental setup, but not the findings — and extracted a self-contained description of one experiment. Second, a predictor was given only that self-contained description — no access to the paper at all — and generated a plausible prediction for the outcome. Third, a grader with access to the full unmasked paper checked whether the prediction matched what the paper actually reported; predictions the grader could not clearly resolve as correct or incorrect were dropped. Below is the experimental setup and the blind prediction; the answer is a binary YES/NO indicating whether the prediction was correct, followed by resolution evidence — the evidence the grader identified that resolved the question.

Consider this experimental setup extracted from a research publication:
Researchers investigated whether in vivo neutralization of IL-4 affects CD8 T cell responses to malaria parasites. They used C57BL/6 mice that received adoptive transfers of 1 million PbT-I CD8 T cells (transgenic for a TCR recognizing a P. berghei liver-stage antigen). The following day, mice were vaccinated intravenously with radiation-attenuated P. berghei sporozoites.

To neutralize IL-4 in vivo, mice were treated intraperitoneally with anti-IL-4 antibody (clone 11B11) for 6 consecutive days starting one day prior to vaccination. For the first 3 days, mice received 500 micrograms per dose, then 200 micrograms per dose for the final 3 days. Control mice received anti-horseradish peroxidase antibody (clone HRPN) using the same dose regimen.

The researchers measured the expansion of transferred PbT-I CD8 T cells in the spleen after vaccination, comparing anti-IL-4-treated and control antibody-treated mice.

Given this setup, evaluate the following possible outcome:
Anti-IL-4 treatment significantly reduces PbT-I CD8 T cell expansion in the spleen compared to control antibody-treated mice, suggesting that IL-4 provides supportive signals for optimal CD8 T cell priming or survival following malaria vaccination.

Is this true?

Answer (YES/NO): YES